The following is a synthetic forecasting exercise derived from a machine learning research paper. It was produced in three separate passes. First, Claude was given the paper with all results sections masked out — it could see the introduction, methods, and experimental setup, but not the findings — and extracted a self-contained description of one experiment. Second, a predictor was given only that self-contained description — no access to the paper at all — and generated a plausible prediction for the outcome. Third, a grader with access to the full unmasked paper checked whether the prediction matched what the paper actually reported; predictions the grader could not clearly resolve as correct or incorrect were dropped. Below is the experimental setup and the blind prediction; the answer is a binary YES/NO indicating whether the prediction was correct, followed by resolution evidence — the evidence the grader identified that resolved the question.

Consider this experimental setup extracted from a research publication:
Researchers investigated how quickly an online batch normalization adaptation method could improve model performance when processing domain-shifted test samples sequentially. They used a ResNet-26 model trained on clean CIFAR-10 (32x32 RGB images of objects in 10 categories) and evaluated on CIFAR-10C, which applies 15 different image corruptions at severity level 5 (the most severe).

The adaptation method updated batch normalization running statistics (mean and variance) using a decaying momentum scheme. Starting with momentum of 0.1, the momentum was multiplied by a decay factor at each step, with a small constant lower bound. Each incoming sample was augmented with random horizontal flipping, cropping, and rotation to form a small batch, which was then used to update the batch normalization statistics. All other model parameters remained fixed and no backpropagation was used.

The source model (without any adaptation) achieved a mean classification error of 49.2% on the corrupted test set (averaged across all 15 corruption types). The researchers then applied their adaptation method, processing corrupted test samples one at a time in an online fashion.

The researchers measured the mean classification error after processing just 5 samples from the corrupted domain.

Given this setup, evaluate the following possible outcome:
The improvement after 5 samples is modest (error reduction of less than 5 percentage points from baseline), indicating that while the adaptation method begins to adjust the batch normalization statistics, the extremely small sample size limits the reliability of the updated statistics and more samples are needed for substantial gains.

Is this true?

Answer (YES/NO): NO